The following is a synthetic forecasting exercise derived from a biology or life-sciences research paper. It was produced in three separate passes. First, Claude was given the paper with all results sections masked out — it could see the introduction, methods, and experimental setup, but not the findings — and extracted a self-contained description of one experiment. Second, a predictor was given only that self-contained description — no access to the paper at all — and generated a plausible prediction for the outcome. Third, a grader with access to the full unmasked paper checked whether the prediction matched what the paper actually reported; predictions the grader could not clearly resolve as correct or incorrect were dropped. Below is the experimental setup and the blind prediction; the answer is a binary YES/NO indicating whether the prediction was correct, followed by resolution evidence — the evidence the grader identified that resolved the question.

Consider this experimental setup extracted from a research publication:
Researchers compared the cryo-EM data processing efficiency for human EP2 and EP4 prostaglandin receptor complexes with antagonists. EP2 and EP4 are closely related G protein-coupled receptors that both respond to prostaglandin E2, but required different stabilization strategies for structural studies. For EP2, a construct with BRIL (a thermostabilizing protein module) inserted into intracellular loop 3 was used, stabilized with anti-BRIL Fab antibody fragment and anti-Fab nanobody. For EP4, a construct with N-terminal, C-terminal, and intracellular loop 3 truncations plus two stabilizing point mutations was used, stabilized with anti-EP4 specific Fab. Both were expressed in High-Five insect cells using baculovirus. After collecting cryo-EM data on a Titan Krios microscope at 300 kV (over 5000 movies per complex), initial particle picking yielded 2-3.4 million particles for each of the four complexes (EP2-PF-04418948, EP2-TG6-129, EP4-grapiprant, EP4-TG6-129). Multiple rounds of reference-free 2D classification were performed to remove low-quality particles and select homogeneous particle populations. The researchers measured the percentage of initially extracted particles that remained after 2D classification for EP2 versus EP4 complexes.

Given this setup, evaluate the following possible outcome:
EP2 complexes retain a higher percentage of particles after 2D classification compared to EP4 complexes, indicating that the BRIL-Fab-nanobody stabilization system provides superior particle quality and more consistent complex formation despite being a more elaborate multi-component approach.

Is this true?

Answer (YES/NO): YES